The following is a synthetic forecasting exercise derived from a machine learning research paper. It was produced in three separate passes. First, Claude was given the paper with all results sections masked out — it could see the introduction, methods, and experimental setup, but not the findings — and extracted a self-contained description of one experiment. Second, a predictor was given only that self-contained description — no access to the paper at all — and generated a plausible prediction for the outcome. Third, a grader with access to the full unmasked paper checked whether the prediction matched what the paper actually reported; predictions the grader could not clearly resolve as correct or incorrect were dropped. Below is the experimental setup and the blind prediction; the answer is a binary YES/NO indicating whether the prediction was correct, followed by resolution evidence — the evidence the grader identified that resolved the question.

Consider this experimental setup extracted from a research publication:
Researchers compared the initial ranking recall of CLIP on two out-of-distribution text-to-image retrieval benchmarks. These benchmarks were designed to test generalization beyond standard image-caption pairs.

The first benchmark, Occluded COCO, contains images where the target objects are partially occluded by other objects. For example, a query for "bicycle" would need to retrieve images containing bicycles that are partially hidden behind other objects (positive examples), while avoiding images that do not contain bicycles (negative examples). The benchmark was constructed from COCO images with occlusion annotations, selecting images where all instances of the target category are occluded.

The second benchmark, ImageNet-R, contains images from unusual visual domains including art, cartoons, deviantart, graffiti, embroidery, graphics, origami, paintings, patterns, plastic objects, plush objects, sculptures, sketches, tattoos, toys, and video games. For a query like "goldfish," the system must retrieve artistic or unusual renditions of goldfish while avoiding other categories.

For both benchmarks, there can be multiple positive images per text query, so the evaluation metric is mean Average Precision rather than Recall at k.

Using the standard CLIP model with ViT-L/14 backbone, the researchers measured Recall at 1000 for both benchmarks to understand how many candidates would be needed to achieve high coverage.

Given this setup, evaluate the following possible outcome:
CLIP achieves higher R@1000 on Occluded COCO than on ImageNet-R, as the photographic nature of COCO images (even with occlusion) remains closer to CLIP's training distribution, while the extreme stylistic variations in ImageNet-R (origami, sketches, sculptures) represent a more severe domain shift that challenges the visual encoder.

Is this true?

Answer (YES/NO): NO